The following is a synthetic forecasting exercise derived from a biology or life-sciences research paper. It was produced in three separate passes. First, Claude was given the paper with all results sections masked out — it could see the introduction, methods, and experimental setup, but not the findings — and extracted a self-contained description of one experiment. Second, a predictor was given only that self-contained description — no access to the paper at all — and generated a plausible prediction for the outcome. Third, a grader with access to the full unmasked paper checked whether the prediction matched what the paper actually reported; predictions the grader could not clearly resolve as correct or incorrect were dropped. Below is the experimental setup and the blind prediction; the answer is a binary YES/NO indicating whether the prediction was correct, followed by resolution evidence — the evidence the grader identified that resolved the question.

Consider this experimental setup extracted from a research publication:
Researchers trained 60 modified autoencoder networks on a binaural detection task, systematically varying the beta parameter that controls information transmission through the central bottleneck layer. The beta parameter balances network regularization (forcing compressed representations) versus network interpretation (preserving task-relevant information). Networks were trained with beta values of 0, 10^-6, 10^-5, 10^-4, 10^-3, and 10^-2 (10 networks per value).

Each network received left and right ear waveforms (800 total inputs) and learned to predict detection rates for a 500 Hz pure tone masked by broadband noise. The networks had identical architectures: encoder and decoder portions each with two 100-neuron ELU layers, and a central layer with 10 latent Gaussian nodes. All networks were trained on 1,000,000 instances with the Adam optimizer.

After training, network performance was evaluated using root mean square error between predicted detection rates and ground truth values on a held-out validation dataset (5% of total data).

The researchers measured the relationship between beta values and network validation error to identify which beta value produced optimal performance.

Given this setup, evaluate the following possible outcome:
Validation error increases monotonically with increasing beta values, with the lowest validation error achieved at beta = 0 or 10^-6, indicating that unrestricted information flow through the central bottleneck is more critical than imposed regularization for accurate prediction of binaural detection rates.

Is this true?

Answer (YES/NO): NO